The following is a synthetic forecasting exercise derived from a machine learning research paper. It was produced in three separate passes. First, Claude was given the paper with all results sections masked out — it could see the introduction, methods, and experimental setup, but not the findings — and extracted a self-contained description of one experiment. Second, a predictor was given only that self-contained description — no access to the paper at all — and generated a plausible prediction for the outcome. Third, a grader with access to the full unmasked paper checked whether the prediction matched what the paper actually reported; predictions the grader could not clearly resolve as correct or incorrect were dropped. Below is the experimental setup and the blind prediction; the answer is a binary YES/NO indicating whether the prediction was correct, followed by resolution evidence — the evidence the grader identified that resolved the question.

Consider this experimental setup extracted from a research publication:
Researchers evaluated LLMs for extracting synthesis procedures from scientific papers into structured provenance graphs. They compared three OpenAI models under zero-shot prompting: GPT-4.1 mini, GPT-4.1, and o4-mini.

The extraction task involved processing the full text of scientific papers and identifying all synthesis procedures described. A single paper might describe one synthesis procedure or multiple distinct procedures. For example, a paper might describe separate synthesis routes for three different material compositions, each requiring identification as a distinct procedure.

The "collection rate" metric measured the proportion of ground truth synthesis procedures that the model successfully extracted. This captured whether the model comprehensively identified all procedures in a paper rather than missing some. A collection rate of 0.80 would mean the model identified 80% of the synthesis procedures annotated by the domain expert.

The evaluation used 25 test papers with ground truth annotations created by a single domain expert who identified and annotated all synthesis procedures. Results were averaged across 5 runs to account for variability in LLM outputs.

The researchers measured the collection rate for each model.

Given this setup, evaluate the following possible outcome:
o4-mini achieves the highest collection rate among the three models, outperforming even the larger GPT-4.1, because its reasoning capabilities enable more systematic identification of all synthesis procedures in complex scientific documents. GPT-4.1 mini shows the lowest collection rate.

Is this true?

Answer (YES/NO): NO